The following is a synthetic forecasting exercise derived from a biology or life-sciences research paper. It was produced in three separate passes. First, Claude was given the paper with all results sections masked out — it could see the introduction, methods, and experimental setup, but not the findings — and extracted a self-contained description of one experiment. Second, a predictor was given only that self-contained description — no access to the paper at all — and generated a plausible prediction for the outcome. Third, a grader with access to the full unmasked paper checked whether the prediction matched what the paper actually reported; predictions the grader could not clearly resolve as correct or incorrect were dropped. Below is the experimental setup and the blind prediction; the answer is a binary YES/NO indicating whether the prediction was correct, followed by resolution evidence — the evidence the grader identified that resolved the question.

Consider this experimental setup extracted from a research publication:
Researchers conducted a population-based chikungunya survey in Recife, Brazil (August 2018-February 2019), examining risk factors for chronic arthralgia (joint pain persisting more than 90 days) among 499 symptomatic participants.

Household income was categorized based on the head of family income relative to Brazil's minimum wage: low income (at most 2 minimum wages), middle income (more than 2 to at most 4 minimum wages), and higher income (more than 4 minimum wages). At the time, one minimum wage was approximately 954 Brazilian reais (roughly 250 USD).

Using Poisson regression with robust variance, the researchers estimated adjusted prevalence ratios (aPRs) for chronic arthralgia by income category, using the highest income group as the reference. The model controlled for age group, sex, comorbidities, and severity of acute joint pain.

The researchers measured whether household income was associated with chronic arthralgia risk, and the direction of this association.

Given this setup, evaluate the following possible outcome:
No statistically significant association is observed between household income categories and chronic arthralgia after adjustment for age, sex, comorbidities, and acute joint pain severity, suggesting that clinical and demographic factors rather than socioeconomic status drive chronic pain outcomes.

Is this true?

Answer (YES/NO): NO